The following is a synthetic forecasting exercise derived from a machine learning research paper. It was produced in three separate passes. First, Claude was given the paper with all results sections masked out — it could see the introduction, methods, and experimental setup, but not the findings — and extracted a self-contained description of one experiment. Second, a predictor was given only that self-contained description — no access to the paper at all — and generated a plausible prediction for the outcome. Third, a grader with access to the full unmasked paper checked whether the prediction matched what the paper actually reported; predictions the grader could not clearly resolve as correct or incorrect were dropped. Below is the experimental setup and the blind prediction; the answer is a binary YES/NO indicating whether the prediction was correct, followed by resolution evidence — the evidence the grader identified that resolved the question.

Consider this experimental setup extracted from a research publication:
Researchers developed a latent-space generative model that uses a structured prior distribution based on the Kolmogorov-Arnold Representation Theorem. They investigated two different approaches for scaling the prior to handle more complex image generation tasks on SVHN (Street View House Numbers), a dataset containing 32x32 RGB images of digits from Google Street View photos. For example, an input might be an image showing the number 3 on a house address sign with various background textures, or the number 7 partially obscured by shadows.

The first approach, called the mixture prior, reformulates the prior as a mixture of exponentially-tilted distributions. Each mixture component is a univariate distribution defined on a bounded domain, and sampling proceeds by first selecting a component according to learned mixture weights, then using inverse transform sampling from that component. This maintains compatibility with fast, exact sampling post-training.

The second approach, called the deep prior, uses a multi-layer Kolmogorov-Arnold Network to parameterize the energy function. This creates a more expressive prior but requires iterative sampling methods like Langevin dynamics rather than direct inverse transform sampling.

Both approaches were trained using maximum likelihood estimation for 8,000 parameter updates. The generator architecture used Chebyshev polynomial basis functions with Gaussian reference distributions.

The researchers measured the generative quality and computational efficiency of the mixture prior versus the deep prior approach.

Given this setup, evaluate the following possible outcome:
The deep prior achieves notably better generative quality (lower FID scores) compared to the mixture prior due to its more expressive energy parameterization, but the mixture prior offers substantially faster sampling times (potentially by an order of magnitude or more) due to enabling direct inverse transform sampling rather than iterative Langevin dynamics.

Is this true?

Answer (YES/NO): NO